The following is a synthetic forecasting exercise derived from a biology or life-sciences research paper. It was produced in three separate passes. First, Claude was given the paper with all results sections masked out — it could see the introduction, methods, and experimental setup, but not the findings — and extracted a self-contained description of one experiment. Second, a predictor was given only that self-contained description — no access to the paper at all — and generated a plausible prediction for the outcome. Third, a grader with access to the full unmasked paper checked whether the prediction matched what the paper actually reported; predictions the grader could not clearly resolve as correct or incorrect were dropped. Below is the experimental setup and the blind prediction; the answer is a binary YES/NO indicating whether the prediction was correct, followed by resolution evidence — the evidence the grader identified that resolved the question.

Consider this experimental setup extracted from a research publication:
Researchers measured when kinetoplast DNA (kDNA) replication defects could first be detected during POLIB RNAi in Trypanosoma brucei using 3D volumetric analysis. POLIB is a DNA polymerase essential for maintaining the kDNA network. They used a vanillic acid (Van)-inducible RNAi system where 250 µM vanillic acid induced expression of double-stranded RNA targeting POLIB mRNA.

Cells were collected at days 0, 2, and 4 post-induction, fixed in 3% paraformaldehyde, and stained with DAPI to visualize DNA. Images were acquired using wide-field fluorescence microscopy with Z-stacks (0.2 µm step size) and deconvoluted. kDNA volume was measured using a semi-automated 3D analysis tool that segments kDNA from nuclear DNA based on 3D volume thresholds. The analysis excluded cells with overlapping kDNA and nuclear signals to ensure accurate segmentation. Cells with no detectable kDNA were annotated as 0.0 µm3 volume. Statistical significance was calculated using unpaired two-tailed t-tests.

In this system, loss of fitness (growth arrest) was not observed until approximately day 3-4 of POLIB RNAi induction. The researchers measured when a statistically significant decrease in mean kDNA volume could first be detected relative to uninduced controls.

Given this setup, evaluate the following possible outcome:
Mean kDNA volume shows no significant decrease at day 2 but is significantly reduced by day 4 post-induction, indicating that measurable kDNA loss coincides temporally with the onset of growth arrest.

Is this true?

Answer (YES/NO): NO